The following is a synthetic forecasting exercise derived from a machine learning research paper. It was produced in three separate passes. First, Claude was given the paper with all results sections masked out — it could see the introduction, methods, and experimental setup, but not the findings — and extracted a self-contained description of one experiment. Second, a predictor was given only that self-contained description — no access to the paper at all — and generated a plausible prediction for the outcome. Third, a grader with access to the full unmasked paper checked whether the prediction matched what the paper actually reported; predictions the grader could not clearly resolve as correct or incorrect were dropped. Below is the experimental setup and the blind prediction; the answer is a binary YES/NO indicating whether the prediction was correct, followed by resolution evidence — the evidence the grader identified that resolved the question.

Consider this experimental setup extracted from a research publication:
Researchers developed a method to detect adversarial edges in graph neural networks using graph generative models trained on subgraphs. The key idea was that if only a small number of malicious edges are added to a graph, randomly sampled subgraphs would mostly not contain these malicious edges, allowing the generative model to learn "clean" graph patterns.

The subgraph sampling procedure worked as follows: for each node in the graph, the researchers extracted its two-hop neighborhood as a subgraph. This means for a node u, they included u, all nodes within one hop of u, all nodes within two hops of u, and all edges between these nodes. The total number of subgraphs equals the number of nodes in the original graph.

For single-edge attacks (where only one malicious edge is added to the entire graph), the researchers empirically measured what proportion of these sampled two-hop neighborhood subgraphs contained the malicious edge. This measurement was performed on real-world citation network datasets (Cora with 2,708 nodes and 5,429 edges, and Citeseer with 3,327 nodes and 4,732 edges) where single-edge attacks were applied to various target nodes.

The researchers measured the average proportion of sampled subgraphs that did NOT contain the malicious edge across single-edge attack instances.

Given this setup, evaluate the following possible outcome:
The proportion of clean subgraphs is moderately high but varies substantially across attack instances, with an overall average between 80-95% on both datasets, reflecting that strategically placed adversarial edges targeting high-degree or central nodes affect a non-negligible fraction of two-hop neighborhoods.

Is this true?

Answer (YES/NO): NO